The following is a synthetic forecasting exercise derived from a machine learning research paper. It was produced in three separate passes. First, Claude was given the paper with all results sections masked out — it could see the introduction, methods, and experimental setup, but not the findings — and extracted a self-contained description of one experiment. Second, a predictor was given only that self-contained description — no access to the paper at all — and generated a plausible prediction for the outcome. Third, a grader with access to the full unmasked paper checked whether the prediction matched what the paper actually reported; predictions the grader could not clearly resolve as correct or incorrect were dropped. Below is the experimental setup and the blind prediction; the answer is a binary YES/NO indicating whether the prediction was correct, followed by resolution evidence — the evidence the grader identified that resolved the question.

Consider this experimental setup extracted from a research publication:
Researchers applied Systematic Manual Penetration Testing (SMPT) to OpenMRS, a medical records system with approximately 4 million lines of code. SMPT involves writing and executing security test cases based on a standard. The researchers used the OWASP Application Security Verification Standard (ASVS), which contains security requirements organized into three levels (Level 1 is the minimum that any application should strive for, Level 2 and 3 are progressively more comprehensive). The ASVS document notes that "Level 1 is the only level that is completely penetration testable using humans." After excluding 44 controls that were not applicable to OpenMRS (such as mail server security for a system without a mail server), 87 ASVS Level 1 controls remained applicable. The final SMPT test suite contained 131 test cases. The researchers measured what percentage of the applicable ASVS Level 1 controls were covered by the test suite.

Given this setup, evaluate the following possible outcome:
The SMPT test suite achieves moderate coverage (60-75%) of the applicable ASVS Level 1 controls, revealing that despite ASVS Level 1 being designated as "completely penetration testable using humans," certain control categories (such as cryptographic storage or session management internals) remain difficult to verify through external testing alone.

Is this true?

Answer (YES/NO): NO